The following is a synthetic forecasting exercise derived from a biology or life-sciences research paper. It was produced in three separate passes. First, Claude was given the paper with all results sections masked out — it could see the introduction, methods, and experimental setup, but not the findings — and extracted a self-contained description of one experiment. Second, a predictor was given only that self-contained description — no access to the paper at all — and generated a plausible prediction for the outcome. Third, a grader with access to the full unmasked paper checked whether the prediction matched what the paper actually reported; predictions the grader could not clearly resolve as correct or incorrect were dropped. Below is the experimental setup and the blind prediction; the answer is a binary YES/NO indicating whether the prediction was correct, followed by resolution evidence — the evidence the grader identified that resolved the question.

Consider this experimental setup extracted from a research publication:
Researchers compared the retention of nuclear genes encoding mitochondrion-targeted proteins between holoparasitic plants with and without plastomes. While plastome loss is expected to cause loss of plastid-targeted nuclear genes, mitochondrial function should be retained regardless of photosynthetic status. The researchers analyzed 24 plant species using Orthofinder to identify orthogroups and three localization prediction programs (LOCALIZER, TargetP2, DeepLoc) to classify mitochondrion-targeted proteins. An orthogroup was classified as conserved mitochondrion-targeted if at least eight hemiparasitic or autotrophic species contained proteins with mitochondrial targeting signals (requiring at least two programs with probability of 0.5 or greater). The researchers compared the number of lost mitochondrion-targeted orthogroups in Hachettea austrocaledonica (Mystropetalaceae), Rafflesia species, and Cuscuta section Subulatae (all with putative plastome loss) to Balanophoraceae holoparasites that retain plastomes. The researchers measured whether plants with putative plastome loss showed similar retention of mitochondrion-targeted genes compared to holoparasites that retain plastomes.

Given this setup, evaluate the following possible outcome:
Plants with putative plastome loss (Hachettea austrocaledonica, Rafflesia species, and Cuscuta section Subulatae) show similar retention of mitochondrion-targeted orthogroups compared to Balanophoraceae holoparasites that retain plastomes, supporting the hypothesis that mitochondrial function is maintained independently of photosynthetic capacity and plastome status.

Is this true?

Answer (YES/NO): YES